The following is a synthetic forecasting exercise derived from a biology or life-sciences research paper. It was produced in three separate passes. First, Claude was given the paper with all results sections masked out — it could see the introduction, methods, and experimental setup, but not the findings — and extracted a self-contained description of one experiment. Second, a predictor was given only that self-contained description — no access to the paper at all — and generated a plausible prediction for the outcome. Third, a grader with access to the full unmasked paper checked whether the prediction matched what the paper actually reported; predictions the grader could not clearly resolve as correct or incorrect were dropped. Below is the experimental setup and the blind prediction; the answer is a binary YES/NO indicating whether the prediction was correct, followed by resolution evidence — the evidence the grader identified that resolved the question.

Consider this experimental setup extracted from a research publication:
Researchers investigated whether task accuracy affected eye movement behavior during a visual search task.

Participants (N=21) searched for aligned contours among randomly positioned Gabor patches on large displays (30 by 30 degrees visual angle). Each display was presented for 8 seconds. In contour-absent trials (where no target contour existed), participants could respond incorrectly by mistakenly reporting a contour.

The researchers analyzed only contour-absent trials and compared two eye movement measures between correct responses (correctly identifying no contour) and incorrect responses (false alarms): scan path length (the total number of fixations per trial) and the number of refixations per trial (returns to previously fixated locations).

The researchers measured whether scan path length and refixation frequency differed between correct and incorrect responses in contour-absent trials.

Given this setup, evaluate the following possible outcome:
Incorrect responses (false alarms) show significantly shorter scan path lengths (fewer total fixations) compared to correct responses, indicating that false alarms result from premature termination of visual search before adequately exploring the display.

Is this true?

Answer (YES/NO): NO